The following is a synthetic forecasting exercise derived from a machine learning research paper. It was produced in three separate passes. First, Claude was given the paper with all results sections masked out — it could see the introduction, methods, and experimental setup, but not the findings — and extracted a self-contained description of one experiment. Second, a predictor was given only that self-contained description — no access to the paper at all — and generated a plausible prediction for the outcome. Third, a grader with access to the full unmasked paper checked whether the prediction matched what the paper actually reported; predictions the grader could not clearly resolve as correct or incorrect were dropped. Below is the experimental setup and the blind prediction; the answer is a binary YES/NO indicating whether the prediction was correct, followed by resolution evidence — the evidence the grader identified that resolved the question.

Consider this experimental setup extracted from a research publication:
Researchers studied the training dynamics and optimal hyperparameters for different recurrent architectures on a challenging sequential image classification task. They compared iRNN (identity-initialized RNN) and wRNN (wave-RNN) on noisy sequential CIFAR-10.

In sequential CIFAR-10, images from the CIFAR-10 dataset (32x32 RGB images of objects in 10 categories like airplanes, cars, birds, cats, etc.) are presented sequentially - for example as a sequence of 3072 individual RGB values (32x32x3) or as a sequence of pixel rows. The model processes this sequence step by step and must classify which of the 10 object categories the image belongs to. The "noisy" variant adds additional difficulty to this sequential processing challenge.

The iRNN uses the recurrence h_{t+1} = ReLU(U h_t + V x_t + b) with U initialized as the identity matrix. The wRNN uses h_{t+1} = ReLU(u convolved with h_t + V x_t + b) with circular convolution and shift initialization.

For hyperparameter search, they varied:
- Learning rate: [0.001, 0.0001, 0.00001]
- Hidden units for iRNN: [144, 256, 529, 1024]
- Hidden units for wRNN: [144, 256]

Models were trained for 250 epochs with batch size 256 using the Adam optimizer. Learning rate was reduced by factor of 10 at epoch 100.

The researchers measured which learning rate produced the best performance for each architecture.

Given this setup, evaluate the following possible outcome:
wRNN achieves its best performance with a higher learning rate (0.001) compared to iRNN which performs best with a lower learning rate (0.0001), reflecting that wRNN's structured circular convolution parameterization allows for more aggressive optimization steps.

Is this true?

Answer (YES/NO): NO